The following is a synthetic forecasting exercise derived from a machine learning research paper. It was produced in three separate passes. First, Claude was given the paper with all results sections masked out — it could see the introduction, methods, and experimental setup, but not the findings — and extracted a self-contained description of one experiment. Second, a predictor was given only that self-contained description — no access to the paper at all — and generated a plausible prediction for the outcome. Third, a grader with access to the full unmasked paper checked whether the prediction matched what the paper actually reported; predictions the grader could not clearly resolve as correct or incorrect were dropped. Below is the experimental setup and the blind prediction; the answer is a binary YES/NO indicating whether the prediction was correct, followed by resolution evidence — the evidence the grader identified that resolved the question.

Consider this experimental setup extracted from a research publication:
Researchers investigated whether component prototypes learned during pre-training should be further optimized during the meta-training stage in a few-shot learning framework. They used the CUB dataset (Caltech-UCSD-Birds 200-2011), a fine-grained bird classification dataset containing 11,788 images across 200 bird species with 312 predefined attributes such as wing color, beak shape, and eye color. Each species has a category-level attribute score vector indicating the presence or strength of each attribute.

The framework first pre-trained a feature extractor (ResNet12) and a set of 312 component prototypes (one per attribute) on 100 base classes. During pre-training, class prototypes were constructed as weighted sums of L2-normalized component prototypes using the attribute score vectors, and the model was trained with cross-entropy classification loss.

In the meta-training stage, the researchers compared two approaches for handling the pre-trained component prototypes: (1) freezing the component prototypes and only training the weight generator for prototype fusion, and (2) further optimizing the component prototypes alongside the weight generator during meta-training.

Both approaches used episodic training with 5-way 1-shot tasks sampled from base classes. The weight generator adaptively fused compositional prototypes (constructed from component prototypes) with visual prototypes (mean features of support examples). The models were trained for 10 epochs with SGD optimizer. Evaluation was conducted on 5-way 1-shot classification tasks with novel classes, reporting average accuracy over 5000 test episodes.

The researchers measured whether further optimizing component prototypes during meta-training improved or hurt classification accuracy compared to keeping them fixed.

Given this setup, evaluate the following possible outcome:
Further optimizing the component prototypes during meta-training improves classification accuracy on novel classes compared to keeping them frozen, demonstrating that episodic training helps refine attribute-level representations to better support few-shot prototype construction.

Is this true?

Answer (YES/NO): YES